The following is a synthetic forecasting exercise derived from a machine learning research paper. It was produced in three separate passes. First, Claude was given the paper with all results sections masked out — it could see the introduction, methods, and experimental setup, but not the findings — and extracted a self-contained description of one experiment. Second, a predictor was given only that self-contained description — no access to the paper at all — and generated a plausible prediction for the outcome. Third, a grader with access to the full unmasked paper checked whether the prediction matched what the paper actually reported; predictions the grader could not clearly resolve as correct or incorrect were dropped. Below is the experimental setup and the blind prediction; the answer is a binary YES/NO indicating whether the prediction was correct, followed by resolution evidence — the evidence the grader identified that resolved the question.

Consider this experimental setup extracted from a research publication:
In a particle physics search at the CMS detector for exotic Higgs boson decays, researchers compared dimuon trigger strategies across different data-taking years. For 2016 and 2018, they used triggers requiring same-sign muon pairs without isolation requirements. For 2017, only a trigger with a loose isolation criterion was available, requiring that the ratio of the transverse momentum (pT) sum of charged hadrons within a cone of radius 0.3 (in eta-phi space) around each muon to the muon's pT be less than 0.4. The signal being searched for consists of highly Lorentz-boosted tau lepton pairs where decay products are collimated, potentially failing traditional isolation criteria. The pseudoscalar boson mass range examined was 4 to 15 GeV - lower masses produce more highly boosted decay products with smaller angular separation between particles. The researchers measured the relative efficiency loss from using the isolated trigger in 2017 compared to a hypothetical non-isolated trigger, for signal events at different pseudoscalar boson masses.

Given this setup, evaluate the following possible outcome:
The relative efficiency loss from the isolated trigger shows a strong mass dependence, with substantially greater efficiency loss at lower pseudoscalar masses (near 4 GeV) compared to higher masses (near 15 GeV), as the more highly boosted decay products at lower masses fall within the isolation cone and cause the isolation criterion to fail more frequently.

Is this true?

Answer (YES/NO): YES